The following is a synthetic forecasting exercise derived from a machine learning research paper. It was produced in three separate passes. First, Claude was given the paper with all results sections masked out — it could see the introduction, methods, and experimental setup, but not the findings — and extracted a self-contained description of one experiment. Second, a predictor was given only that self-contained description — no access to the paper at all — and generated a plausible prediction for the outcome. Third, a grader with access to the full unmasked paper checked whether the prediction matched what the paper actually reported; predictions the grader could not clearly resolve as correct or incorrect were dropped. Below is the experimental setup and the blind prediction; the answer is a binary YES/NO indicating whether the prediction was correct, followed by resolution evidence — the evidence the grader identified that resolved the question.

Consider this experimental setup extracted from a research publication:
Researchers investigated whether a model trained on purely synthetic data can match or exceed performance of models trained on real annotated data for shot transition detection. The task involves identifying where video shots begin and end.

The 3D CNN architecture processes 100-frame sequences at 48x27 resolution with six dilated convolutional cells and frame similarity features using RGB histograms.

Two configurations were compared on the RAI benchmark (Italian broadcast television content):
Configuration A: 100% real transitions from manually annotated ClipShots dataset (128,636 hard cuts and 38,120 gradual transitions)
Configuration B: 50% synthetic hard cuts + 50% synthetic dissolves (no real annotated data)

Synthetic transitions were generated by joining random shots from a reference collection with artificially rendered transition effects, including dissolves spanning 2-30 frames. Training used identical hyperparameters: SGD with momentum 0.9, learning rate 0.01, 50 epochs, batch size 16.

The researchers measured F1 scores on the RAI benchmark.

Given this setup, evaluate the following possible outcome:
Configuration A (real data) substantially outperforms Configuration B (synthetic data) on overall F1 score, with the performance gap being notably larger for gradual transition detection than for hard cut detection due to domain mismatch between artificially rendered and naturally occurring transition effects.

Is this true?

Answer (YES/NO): NO